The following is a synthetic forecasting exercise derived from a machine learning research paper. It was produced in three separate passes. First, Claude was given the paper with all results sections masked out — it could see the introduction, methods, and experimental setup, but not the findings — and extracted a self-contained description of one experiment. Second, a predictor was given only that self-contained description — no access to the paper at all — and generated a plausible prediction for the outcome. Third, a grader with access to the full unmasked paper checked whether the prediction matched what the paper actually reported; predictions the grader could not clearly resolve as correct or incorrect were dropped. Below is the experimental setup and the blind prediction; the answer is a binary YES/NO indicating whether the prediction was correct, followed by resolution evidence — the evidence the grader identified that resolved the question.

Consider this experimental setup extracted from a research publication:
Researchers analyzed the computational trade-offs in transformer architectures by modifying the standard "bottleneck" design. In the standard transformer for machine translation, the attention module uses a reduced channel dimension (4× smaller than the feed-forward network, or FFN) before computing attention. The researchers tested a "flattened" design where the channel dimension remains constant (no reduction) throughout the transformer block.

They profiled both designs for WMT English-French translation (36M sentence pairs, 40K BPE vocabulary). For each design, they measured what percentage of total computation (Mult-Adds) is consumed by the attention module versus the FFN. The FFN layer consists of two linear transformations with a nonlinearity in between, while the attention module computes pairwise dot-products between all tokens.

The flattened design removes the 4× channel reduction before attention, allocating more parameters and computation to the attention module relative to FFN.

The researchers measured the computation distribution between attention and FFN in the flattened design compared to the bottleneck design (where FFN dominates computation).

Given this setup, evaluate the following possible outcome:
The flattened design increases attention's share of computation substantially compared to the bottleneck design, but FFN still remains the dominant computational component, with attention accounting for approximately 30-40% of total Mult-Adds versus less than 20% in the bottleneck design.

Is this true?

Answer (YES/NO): NO